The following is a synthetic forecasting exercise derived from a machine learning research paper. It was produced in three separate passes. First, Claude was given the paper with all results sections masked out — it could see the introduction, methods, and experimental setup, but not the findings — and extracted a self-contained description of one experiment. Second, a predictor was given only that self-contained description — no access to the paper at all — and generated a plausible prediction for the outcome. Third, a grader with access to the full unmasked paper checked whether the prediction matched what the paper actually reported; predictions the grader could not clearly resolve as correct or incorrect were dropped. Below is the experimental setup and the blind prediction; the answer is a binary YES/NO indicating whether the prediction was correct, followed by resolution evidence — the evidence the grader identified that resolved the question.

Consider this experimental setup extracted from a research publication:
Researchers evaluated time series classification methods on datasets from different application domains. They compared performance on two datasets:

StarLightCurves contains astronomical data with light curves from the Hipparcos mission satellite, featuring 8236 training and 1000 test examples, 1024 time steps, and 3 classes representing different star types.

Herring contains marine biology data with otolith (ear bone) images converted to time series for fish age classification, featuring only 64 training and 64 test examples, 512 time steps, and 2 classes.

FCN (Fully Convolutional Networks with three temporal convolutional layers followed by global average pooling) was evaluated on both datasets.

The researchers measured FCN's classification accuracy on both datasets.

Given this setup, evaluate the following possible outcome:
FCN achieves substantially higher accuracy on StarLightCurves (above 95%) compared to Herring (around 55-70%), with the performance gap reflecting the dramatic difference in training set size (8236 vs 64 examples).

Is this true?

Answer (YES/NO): NO